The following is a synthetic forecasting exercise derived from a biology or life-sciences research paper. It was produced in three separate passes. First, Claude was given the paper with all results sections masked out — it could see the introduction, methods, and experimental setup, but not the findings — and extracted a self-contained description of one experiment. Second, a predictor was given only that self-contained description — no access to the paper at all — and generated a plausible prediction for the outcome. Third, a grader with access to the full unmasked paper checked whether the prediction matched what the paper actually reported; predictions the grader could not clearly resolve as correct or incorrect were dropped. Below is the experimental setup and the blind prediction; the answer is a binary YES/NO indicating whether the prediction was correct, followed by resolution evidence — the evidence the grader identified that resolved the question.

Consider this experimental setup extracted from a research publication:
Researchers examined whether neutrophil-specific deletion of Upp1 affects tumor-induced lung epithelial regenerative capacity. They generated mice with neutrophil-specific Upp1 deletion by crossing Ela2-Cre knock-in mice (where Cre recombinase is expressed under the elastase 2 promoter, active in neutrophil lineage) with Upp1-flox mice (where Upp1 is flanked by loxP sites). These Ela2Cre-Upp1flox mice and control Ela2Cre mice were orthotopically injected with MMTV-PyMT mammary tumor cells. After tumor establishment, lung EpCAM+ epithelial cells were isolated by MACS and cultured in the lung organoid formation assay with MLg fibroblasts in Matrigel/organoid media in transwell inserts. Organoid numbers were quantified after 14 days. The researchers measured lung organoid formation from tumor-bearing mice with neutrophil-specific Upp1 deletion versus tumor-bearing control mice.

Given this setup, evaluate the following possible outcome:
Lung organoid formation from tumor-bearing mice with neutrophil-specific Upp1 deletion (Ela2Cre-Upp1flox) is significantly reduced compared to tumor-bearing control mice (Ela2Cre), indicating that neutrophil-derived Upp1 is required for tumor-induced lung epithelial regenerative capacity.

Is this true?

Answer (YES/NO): YES